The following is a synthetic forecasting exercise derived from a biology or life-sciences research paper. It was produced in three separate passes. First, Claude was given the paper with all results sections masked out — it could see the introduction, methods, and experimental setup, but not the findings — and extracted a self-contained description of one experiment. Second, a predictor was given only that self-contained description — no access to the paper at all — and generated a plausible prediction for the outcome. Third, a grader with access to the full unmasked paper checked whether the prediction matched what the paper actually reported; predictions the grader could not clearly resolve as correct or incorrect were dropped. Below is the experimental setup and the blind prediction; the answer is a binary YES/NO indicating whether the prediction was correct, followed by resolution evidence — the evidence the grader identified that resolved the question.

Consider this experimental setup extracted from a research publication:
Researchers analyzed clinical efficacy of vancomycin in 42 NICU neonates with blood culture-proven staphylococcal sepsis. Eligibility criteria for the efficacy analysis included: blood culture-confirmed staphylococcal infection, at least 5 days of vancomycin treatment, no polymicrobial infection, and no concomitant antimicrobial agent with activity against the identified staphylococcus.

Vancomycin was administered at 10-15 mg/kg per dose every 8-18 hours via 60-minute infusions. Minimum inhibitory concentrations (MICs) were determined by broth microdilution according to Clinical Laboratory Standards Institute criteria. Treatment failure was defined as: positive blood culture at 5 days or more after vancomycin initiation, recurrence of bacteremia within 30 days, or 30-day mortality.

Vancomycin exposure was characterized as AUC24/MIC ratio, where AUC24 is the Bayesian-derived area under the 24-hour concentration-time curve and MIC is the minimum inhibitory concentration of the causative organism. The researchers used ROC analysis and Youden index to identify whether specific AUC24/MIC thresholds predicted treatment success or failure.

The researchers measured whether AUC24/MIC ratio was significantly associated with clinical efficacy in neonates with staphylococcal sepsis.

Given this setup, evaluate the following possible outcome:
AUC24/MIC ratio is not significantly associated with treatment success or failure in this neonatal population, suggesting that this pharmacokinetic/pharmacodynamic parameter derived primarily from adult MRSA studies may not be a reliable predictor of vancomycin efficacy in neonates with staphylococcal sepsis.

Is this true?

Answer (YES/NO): NO